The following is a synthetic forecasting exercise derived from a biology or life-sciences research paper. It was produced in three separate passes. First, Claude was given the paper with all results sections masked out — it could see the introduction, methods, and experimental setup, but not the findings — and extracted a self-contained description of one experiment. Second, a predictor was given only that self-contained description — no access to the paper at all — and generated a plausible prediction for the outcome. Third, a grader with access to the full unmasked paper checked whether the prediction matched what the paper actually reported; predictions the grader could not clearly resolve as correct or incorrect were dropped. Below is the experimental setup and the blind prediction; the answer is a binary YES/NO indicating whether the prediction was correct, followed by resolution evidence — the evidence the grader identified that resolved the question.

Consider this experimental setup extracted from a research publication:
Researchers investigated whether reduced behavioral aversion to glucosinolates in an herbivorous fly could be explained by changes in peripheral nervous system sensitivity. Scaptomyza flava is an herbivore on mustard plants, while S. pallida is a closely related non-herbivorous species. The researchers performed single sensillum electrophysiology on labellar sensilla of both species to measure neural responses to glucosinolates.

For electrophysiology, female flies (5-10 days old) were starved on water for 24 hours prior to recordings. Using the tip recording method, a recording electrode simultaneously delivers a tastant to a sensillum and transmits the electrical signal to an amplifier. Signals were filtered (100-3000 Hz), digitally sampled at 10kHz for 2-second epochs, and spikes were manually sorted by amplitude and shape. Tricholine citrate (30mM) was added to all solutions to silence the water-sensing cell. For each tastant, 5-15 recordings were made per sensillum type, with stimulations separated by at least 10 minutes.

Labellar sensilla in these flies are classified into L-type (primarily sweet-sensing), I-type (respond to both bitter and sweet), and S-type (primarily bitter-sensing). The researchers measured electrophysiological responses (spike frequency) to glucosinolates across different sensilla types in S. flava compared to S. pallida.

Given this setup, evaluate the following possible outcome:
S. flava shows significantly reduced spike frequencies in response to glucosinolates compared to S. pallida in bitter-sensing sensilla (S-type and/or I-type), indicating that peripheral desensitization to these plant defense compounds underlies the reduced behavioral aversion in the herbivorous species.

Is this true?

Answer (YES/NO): NO